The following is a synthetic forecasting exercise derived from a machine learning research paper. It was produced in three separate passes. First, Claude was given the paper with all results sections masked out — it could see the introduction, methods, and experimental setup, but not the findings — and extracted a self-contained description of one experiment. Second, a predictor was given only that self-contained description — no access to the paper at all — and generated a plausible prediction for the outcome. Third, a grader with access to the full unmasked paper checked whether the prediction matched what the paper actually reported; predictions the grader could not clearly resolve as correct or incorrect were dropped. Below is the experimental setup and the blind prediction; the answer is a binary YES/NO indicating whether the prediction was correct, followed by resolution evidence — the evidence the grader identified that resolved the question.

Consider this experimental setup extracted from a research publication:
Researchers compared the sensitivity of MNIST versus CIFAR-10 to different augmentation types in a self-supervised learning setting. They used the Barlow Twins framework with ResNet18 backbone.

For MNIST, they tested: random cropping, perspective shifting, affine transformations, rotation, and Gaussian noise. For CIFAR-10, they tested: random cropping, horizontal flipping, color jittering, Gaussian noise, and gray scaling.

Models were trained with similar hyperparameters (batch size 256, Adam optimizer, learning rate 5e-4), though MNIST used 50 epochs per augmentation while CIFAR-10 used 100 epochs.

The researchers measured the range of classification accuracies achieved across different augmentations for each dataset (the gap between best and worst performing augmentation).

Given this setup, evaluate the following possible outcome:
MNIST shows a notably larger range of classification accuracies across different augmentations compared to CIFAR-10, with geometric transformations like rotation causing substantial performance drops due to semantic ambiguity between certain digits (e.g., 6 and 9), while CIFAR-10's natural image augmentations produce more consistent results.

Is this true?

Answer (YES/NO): NO